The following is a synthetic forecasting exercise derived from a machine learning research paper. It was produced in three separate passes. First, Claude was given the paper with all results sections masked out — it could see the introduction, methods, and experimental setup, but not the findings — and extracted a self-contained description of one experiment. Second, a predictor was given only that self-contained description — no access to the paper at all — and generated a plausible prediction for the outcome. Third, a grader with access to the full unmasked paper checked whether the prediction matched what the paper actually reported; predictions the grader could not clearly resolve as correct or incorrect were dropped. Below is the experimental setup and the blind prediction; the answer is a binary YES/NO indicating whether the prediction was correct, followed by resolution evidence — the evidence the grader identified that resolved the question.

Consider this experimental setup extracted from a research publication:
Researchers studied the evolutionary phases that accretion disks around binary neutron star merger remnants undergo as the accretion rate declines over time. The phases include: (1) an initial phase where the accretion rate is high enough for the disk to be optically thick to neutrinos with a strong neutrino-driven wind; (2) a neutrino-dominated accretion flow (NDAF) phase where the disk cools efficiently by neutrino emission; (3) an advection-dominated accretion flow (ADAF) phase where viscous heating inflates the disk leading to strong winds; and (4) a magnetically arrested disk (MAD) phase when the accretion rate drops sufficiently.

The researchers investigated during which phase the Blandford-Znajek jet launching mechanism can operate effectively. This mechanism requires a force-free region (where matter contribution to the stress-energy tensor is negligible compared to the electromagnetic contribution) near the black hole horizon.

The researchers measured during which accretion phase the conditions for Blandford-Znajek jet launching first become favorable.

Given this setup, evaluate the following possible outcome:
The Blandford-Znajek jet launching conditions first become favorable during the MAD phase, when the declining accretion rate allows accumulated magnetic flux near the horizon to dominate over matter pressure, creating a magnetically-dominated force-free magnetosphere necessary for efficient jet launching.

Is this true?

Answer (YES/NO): NO